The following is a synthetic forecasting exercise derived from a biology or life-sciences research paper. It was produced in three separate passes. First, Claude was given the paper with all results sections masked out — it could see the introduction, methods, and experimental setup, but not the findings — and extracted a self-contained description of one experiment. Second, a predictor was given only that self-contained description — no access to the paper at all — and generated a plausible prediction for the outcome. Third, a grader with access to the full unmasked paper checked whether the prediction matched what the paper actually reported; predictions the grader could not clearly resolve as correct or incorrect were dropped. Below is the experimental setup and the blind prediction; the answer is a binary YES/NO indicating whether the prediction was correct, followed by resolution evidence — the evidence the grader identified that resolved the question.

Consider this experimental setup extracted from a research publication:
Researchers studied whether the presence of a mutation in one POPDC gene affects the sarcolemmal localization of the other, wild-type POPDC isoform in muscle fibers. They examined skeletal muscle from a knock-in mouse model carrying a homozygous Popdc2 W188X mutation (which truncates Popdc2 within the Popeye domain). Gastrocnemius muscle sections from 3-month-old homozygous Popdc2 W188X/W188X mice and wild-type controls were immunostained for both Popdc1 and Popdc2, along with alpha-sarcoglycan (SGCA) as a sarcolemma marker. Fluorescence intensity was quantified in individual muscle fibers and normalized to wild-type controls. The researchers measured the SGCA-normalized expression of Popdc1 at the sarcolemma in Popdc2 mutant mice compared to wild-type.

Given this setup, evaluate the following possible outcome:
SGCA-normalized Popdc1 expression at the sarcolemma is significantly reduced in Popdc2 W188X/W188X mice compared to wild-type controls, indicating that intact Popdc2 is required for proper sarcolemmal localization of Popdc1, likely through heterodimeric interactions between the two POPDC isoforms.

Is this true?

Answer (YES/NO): YES